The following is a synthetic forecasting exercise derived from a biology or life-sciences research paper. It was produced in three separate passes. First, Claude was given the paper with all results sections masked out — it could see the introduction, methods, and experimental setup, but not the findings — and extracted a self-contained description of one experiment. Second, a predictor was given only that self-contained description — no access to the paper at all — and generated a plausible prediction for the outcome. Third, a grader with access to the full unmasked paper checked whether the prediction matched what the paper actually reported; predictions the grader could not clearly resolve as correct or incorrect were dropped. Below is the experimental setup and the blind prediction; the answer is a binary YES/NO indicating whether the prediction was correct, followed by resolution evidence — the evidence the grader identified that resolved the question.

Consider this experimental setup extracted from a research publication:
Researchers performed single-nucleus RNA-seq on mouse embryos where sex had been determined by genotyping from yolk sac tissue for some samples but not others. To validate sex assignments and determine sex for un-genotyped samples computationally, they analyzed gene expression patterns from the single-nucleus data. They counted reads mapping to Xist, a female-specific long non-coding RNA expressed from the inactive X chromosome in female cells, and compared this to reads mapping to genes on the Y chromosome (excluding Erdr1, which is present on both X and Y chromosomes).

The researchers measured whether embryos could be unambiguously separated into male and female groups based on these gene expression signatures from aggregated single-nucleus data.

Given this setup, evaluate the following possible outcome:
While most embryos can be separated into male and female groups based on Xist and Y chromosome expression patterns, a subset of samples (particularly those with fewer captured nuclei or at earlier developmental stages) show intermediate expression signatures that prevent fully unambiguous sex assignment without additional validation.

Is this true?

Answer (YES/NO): NO